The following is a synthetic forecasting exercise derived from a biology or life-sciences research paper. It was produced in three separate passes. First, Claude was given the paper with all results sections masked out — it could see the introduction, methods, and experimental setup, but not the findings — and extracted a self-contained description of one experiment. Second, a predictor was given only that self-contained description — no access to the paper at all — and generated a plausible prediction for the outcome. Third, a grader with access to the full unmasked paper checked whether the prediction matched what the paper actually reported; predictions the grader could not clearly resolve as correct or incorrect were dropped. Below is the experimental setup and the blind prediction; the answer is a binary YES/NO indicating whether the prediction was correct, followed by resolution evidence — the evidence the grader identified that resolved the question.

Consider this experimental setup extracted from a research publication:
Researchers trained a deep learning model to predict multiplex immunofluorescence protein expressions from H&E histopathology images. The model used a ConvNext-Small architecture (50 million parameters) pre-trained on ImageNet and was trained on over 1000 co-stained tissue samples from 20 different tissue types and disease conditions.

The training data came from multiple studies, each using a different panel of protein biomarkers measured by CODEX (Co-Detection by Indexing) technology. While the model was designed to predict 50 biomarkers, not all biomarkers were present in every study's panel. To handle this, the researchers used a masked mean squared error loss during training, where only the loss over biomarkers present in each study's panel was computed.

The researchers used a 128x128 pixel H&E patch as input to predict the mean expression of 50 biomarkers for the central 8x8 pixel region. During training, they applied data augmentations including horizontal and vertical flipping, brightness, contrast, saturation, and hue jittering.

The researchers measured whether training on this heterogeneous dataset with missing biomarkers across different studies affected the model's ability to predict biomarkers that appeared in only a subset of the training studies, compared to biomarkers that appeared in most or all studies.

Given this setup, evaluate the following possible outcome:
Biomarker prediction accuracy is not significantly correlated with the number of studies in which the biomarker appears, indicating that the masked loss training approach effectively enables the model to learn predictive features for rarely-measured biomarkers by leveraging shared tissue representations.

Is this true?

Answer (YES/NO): NO